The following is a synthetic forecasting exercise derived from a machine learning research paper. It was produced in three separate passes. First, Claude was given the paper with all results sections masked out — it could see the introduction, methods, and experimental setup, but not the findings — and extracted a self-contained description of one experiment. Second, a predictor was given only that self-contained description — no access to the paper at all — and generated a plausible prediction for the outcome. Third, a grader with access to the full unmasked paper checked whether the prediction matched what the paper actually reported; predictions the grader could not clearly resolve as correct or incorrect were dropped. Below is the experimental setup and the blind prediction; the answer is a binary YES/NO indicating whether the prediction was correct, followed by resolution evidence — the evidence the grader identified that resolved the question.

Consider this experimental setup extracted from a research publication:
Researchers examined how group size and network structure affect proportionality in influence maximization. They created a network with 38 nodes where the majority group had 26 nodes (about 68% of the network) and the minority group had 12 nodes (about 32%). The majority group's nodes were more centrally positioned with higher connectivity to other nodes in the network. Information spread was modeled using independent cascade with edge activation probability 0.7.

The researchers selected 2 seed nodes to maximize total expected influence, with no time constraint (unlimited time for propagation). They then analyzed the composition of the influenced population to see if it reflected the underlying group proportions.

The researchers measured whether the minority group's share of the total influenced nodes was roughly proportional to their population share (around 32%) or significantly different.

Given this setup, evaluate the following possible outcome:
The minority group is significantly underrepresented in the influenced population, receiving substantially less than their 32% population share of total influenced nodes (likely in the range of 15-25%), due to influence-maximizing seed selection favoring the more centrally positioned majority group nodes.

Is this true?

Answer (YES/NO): NO